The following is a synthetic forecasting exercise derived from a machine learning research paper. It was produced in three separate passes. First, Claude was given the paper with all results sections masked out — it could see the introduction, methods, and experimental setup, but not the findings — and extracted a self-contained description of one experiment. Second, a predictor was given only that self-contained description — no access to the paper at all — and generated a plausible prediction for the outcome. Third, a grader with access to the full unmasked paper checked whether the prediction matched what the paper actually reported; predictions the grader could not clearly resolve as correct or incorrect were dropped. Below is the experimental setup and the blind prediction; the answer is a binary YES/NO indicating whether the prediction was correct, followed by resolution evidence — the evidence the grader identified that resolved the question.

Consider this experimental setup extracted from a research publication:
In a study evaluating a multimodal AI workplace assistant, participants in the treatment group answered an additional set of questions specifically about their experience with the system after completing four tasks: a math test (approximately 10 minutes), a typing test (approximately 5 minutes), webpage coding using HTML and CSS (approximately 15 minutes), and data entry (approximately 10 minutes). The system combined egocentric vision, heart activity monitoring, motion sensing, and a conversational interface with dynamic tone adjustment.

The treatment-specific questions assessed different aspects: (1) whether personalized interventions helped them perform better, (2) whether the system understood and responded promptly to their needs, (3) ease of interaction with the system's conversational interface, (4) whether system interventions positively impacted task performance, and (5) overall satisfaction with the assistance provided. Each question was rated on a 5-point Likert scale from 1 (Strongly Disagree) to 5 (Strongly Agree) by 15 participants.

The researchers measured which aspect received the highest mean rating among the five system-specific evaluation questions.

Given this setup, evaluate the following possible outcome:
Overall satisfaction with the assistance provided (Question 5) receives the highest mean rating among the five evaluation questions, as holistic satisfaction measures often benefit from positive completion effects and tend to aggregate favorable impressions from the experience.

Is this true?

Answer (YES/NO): YES